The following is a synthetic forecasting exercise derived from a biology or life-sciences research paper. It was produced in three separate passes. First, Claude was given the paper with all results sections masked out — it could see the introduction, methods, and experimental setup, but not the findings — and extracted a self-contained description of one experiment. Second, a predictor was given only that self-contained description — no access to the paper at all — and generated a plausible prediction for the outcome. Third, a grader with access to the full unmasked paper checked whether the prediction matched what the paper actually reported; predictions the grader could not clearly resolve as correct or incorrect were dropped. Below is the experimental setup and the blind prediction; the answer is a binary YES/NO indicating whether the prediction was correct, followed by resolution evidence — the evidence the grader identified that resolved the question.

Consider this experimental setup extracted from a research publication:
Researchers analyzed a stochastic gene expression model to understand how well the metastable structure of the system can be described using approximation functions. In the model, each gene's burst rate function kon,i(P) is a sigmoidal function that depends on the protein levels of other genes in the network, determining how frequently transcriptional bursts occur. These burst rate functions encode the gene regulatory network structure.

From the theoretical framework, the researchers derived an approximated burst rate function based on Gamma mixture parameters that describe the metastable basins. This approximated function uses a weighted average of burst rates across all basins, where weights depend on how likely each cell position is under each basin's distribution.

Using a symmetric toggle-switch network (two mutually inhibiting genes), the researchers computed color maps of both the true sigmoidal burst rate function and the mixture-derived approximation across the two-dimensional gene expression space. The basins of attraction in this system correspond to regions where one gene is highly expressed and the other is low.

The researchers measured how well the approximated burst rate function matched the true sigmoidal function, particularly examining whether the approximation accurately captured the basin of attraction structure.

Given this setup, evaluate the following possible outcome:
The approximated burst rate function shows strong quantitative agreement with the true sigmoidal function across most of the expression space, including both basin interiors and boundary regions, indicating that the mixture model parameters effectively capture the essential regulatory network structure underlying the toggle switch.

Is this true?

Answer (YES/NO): NO